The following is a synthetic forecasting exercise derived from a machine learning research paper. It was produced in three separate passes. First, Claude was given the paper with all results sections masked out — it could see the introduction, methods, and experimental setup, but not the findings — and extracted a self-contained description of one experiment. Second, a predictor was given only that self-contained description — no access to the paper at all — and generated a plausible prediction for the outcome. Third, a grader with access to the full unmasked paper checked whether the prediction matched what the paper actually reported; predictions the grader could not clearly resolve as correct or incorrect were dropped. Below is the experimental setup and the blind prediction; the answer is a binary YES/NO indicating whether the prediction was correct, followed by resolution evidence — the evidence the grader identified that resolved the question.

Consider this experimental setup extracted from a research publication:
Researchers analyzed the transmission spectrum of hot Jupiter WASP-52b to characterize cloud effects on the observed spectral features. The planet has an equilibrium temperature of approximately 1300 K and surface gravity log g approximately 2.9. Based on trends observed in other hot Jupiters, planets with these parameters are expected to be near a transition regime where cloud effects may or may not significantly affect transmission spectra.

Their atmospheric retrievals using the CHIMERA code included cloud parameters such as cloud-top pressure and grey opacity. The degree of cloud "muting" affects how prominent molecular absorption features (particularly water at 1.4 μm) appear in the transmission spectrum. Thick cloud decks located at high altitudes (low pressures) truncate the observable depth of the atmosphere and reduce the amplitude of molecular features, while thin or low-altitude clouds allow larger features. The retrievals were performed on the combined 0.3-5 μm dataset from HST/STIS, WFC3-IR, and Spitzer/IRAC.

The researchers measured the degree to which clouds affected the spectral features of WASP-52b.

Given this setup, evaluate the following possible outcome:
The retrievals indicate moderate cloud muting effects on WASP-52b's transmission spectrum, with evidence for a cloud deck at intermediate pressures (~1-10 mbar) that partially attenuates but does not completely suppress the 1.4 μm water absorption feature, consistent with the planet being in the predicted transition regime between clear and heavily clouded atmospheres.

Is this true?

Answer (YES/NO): NO